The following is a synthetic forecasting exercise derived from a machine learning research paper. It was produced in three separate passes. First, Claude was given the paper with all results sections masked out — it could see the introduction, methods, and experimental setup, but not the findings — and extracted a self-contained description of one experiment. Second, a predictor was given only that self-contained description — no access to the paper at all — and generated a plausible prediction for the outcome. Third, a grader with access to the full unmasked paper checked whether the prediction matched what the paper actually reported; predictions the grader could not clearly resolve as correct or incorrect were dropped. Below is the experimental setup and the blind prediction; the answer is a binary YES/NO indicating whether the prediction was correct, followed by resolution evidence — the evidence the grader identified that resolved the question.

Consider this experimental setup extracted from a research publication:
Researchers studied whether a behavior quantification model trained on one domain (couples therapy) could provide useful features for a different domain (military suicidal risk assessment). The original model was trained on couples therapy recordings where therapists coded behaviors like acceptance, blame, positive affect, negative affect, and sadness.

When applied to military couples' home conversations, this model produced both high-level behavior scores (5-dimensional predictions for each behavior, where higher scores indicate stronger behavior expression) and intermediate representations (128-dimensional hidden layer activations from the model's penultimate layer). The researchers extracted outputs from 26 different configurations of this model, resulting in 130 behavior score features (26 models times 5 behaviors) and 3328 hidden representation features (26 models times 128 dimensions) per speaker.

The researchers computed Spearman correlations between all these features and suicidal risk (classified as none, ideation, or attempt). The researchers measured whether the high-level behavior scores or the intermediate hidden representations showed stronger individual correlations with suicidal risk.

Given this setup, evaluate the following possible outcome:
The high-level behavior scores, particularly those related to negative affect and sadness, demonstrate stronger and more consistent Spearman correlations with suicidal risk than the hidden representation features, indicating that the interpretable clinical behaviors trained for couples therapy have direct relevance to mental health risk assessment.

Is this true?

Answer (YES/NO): NO